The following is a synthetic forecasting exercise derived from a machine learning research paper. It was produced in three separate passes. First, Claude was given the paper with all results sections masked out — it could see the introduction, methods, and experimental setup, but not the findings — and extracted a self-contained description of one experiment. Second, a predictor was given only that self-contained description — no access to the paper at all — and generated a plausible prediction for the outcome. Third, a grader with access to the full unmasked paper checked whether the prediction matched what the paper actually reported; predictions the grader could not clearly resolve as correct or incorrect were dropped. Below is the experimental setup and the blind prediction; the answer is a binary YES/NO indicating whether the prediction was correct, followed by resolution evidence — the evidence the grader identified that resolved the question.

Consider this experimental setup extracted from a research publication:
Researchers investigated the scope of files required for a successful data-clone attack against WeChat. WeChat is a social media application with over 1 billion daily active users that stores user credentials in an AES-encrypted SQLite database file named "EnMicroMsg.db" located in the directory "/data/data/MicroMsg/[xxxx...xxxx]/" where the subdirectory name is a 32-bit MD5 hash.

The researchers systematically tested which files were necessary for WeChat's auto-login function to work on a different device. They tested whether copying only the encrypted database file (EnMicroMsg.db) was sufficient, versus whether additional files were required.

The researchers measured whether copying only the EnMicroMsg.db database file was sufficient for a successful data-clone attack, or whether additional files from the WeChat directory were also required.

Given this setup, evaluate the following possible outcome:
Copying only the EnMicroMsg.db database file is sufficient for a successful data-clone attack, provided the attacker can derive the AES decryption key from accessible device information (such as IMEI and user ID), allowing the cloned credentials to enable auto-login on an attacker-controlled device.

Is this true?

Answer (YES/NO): NO